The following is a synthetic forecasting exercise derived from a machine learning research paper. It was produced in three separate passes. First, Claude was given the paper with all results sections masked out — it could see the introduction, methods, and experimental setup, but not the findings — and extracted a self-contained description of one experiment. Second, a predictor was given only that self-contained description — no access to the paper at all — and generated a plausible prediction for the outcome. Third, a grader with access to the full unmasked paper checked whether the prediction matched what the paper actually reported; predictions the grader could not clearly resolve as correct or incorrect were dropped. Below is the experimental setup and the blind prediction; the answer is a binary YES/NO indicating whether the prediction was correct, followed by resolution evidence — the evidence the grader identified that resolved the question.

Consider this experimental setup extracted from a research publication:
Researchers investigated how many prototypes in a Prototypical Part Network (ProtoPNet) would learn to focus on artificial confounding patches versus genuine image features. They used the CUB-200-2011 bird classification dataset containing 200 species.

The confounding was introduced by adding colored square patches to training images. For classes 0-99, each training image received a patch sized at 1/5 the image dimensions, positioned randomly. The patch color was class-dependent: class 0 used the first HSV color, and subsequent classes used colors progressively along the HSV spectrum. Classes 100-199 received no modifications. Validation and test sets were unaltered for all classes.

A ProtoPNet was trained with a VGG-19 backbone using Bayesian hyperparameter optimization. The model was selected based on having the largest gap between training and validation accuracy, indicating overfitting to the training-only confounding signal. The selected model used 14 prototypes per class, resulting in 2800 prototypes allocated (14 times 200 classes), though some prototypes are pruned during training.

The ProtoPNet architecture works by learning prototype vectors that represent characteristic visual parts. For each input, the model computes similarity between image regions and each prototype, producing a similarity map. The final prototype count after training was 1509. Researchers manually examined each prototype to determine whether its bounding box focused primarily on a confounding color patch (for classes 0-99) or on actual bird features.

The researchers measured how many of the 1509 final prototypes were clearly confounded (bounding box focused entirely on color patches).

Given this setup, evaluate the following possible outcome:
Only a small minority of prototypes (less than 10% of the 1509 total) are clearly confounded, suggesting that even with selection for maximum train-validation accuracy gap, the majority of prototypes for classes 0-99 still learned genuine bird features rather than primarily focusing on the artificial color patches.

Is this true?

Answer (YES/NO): YES